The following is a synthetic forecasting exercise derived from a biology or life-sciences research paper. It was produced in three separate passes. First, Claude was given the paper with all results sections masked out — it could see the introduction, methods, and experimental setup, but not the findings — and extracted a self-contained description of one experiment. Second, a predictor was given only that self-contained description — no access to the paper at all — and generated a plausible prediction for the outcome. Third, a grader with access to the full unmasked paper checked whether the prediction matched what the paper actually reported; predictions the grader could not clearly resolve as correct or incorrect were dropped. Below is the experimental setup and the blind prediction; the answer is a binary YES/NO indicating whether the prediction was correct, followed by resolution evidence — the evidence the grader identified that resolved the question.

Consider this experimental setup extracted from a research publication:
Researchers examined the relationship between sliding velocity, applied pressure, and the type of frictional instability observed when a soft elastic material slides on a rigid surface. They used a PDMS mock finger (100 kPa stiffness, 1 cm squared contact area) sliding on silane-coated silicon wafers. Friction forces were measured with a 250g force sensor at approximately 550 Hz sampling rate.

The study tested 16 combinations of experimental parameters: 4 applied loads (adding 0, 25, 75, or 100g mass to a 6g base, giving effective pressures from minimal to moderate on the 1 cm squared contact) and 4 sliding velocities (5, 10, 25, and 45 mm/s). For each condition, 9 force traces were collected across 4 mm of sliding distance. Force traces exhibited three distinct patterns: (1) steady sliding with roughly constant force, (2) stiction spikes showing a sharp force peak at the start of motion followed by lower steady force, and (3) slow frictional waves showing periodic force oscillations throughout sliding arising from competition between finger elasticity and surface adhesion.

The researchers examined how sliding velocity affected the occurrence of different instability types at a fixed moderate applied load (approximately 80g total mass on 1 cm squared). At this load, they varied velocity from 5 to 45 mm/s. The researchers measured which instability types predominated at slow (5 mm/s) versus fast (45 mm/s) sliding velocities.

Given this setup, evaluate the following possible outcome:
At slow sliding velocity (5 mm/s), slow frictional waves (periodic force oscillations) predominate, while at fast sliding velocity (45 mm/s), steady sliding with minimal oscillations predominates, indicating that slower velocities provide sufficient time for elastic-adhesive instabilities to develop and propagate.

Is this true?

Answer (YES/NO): NO